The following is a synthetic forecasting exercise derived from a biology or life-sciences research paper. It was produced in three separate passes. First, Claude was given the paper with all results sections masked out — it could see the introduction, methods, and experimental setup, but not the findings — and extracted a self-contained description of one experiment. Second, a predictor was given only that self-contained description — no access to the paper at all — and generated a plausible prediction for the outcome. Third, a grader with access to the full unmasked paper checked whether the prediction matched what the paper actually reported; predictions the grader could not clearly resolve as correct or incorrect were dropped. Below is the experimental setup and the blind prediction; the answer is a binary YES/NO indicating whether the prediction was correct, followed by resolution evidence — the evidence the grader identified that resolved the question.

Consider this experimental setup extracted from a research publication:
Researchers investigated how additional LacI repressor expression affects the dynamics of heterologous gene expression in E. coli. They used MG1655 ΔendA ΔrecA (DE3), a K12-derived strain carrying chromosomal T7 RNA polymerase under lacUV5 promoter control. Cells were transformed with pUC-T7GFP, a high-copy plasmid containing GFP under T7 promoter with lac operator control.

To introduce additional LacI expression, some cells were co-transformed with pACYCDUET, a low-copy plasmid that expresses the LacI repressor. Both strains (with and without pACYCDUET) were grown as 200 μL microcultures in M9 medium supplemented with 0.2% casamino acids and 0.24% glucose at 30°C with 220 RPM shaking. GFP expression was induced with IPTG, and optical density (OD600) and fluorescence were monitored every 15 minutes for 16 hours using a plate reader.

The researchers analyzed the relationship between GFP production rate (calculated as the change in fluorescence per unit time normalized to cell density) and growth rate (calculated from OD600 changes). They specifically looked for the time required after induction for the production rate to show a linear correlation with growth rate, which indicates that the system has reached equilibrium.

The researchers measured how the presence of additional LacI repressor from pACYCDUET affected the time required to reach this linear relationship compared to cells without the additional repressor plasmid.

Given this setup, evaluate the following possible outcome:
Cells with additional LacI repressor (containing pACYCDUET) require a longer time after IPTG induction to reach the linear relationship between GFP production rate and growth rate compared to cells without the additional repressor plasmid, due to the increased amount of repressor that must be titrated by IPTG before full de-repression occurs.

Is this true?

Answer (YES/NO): NO